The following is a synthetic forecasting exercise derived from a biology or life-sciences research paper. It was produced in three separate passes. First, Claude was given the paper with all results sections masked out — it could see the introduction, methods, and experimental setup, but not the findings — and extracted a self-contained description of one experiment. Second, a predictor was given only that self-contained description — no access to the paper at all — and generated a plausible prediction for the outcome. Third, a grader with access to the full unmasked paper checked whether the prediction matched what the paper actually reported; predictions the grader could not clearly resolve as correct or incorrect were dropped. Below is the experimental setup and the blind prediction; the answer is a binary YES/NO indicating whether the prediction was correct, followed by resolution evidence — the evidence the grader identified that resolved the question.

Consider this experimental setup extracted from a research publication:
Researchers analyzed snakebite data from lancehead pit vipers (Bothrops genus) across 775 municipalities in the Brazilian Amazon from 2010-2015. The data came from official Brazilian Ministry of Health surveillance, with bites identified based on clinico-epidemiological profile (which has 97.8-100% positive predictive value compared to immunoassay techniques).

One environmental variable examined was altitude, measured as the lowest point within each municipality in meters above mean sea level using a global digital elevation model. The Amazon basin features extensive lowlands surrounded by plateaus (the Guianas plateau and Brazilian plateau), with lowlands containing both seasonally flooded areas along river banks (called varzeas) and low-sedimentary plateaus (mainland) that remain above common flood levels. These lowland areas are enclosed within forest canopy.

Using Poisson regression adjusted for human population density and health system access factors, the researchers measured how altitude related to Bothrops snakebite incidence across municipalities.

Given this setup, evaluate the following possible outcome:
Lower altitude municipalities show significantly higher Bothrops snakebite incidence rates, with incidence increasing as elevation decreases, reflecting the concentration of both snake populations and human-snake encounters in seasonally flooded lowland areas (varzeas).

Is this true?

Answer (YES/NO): YES